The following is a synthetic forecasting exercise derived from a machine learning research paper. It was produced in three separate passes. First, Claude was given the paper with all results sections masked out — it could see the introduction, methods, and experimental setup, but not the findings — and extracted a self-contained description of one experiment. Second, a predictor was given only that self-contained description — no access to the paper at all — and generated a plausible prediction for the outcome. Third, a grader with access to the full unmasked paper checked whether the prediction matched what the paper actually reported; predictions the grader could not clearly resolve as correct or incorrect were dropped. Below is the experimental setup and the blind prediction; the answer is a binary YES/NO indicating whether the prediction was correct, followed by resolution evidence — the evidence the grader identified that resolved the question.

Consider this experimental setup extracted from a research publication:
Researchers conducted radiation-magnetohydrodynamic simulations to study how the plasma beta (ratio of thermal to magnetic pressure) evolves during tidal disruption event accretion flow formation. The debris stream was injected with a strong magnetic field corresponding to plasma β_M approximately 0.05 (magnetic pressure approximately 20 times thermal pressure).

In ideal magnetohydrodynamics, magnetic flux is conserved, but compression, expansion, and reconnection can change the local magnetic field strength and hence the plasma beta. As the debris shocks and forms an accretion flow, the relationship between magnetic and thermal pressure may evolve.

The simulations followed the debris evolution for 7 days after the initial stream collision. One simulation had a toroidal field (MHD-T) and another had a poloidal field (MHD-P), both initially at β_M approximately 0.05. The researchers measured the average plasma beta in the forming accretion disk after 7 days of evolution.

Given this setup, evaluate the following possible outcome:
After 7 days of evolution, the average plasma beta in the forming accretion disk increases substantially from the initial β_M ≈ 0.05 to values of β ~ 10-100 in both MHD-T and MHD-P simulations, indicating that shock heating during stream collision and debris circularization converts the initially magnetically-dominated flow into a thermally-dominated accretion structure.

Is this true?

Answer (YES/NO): NO